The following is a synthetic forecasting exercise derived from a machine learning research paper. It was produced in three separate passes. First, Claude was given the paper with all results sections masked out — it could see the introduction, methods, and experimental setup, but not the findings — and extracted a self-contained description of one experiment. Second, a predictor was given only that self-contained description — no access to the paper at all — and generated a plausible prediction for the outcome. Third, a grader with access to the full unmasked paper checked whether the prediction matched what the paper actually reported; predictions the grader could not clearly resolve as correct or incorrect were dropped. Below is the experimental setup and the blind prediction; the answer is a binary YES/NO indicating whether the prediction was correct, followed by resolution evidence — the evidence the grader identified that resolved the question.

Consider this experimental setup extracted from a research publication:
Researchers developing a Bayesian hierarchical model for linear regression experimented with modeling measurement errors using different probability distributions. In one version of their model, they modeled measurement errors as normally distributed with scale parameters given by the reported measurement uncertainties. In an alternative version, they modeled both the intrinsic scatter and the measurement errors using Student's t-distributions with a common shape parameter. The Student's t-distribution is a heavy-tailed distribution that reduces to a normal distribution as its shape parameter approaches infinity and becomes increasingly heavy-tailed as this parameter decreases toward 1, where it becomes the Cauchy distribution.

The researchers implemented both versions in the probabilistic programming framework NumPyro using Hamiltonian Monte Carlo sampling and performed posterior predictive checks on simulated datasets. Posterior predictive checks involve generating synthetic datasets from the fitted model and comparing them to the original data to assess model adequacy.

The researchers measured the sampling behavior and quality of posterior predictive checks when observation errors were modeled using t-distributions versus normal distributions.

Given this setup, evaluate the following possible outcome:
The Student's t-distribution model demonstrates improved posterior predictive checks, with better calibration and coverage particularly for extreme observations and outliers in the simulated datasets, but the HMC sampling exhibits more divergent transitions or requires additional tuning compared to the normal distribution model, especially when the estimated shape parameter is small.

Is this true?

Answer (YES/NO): NO